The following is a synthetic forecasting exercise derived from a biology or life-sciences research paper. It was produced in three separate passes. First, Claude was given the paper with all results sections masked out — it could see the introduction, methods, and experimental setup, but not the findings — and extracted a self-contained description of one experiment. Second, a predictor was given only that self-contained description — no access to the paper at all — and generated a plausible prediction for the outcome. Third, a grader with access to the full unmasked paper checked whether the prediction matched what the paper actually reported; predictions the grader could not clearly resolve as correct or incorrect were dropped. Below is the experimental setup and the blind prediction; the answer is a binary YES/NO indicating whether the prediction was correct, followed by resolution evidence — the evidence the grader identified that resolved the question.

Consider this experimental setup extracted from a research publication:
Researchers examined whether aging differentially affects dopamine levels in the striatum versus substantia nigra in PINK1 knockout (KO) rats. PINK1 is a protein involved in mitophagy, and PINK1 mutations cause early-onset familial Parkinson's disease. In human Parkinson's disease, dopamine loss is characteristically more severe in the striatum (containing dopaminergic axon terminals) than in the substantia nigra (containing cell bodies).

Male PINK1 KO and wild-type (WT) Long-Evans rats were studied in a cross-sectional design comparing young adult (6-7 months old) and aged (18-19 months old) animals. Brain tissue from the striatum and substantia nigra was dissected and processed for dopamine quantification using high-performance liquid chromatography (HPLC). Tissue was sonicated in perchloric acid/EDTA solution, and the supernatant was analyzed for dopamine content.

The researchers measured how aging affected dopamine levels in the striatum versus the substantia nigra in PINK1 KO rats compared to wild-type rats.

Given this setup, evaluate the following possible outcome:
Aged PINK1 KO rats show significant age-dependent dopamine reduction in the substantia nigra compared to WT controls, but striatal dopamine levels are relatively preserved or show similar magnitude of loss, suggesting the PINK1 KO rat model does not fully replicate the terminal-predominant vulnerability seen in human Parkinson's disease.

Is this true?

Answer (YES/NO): YES